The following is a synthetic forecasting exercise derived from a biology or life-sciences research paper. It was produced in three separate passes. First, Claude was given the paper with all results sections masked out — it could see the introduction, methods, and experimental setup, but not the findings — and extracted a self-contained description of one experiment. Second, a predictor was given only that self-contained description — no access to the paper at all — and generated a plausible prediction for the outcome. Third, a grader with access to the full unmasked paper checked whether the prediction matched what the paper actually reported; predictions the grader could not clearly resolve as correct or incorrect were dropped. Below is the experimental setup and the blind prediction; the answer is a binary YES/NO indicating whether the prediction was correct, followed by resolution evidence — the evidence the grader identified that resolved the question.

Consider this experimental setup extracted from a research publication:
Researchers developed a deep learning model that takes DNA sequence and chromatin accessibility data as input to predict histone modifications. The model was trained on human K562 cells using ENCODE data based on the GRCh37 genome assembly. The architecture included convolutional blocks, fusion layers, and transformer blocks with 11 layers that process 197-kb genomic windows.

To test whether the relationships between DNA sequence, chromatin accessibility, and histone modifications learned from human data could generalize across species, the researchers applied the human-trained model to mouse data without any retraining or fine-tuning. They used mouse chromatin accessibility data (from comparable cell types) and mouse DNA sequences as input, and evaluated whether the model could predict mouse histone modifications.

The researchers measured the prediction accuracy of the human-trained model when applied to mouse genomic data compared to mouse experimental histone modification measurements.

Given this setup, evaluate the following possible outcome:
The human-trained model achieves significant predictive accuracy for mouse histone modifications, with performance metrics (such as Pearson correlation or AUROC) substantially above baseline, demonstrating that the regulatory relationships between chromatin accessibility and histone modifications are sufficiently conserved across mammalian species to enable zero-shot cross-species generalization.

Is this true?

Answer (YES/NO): YES